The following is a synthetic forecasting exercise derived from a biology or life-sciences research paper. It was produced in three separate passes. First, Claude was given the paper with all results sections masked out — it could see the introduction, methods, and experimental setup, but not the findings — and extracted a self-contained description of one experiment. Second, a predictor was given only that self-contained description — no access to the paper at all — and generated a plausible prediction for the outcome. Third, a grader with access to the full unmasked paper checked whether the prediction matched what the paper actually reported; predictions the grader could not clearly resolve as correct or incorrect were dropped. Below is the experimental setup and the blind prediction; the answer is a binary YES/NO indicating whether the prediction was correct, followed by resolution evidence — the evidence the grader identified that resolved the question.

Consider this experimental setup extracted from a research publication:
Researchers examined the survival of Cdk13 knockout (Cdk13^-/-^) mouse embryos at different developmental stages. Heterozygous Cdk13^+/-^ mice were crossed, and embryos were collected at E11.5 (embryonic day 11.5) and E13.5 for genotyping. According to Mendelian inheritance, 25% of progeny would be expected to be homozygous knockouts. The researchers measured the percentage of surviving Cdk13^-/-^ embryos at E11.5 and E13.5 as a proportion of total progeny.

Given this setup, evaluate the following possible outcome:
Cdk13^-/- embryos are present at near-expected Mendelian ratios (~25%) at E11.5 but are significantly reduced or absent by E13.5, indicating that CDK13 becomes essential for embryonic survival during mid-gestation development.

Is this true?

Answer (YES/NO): NO